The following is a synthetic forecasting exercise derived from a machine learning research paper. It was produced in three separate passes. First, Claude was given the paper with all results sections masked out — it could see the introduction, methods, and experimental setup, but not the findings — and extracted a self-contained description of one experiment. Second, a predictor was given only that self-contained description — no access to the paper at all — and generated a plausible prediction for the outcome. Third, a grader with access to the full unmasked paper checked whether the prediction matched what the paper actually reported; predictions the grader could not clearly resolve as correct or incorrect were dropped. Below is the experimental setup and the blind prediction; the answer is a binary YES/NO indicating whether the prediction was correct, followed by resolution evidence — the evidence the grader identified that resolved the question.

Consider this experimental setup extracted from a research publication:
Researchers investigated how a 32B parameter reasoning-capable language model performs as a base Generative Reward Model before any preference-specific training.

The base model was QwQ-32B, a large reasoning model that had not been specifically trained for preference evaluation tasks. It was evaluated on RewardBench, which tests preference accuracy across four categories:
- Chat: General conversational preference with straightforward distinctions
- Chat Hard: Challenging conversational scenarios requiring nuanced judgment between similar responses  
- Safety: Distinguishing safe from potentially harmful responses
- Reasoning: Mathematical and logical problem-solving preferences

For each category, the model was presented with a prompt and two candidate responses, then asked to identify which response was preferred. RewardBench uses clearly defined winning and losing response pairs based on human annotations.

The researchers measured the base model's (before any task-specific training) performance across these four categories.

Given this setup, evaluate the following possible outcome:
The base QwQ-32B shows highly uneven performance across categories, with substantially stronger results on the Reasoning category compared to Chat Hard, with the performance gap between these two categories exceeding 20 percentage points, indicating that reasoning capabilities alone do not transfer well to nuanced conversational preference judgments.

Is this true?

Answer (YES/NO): NO